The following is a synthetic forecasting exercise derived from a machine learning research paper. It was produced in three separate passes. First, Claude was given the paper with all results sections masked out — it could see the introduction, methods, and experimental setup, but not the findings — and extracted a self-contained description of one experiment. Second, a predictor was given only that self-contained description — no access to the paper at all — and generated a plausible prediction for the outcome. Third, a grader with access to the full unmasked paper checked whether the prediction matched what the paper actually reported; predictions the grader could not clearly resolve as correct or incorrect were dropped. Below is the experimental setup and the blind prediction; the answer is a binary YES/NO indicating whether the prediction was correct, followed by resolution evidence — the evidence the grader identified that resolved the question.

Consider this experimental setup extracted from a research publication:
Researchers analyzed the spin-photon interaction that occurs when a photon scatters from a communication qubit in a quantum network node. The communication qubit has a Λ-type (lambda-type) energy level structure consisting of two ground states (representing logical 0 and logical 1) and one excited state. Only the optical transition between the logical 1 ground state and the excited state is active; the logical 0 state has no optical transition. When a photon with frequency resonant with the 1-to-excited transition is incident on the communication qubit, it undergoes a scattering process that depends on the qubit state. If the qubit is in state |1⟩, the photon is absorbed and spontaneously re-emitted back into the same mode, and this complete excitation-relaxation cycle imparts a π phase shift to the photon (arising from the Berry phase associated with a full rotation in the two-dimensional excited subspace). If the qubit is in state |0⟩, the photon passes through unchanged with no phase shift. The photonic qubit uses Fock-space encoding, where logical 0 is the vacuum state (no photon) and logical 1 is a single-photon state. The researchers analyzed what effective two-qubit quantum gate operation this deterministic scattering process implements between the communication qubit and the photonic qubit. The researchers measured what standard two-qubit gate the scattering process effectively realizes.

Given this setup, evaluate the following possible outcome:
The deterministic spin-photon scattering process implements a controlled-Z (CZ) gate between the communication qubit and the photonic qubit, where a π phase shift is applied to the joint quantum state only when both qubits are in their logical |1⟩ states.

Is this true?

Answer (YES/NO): YES